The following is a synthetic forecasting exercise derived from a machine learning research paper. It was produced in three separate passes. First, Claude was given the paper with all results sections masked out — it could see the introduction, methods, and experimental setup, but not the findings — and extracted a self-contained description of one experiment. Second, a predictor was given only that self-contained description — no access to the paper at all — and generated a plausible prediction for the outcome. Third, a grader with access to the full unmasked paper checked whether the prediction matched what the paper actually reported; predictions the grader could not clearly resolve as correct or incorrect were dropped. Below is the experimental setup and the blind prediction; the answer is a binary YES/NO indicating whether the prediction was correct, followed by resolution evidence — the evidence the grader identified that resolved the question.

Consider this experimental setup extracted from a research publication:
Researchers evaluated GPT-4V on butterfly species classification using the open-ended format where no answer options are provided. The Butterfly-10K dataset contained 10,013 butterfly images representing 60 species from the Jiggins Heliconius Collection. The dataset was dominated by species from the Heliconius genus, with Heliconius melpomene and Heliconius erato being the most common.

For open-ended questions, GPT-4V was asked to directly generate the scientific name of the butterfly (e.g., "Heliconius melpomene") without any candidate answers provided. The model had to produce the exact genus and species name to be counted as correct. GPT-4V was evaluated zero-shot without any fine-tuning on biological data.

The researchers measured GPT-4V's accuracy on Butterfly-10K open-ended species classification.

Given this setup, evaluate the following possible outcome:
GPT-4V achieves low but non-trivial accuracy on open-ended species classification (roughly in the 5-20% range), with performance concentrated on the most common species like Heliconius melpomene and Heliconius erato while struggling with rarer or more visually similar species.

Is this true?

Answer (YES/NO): NO